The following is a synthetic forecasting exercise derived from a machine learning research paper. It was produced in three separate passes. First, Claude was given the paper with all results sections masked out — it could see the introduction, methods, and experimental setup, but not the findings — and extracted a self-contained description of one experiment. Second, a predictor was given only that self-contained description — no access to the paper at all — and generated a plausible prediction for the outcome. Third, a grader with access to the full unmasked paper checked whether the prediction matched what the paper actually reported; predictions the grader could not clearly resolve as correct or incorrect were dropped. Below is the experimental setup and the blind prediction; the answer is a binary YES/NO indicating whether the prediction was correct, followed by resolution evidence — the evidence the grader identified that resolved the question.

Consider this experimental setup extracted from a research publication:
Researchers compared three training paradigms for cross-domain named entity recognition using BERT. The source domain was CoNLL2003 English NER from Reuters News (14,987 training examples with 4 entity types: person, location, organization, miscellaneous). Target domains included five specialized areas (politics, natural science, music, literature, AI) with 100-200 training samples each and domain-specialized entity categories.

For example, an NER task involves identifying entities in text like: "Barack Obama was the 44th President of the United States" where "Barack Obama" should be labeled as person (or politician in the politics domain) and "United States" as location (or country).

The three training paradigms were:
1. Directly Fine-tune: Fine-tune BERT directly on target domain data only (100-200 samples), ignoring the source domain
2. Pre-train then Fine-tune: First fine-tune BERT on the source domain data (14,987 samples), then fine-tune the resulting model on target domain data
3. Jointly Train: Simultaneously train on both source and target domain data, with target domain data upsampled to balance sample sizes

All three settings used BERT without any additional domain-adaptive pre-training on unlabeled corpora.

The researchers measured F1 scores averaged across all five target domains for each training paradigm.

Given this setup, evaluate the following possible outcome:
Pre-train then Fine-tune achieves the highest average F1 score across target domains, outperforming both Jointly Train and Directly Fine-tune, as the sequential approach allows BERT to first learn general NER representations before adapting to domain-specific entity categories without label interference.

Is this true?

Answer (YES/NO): YES